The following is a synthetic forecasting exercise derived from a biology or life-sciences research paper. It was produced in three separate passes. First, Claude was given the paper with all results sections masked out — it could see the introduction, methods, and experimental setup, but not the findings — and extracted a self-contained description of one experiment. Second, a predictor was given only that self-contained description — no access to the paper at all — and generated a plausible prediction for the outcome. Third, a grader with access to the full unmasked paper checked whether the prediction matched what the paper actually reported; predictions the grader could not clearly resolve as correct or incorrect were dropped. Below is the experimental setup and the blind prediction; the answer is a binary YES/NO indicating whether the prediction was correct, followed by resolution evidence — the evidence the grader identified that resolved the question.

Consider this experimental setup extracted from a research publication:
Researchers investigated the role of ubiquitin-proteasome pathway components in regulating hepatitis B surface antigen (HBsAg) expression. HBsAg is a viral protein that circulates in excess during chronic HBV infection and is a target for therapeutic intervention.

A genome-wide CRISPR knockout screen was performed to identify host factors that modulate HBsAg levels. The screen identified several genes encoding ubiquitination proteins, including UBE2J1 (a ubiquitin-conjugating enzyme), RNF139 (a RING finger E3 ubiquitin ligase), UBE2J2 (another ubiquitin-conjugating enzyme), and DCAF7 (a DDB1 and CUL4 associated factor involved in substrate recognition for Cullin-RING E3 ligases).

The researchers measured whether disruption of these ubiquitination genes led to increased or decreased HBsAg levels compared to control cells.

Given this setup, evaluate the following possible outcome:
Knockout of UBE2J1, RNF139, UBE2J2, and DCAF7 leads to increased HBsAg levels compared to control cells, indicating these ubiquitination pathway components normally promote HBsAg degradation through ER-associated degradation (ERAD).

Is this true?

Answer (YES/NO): YES